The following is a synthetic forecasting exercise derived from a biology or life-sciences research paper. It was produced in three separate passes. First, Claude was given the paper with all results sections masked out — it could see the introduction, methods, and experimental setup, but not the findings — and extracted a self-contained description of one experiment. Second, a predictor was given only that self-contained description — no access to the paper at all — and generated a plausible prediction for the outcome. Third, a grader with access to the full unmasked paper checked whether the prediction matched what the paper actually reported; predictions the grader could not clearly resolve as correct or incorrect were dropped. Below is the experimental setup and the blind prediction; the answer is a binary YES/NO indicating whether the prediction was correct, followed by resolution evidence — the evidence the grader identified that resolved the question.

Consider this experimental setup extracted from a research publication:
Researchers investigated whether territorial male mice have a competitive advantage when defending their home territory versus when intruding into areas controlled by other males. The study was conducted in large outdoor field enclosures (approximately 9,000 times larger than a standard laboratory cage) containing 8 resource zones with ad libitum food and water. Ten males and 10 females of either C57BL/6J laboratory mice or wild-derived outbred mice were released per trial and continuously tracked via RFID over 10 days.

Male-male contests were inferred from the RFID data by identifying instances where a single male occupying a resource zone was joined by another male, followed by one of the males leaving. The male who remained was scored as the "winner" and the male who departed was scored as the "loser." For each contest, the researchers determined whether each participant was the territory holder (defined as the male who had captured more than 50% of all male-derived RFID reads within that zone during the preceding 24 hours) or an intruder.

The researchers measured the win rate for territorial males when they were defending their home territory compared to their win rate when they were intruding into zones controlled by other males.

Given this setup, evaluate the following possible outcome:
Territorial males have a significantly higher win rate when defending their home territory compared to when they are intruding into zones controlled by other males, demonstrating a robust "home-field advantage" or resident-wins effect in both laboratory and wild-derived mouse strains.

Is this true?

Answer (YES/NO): YES